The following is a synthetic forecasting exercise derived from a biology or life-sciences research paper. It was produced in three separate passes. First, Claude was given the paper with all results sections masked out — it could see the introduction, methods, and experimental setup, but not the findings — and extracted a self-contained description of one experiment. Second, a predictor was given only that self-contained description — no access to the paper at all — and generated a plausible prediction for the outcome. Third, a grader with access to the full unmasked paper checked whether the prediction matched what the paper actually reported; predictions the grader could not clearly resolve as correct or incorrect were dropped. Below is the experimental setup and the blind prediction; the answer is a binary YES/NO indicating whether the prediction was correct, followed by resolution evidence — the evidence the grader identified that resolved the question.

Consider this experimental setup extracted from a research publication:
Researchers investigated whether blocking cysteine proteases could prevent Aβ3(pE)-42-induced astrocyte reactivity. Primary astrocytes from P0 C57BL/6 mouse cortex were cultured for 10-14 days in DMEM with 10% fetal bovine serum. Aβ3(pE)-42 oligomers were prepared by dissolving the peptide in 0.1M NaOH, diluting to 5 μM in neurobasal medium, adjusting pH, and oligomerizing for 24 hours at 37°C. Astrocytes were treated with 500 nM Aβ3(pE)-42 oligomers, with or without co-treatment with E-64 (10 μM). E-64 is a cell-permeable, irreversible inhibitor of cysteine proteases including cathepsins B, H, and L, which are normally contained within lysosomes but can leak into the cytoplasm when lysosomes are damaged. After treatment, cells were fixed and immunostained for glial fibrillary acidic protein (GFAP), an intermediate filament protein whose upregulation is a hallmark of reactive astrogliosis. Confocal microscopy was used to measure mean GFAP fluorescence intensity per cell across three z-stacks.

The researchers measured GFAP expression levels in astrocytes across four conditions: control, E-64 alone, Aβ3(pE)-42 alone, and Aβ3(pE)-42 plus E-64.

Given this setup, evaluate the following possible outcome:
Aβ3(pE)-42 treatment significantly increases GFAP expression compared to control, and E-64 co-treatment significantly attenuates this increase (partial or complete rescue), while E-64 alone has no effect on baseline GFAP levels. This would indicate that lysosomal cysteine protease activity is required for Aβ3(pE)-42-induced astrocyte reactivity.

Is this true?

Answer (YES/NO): YES